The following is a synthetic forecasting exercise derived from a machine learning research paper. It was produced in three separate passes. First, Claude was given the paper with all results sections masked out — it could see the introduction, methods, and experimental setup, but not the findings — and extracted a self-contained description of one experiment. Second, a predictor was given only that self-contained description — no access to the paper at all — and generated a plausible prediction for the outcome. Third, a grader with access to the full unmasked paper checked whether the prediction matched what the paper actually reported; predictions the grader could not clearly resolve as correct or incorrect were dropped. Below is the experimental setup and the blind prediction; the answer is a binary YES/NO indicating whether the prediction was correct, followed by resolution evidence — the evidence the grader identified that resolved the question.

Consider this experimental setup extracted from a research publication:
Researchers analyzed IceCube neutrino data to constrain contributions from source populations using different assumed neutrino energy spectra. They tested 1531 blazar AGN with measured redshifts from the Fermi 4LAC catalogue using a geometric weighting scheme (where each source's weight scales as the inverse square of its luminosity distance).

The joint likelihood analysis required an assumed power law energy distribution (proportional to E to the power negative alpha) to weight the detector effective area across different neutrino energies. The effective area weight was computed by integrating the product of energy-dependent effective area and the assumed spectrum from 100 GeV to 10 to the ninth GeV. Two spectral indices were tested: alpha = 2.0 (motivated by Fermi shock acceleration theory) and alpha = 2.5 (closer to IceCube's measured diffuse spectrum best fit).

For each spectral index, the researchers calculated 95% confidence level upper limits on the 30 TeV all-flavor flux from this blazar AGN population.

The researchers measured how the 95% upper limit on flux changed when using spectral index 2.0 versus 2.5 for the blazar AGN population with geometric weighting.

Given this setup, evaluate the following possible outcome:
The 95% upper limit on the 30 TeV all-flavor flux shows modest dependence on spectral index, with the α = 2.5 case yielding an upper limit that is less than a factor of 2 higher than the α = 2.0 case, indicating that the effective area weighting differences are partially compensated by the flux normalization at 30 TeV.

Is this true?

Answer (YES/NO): NO